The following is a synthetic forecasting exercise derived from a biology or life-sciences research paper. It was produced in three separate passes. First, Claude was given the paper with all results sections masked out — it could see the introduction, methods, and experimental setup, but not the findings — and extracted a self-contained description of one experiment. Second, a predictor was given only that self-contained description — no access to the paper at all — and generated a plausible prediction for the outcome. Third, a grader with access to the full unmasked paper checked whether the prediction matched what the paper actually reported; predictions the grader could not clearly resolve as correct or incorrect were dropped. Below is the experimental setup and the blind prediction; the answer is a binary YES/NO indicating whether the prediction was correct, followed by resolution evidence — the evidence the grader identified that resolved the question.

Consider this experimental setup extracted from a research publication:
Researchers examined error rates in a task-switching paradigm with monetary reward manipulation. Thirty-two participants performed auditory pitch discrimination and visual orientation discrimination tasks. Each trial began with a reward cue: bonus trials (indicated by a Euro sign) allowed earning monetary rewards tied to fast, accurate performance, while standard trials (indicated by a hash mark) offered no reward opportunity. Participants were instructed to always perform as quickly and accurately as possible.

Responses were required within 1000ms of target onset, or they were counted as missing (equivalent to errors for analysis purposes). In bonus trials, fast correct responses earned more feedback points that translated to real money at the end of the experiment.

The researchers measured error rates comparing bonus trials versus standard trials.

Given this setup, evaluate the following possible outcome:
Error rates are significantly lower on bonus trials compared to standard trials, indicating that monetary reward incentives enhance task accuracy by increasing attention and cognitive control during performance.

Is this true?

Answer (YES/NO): NO